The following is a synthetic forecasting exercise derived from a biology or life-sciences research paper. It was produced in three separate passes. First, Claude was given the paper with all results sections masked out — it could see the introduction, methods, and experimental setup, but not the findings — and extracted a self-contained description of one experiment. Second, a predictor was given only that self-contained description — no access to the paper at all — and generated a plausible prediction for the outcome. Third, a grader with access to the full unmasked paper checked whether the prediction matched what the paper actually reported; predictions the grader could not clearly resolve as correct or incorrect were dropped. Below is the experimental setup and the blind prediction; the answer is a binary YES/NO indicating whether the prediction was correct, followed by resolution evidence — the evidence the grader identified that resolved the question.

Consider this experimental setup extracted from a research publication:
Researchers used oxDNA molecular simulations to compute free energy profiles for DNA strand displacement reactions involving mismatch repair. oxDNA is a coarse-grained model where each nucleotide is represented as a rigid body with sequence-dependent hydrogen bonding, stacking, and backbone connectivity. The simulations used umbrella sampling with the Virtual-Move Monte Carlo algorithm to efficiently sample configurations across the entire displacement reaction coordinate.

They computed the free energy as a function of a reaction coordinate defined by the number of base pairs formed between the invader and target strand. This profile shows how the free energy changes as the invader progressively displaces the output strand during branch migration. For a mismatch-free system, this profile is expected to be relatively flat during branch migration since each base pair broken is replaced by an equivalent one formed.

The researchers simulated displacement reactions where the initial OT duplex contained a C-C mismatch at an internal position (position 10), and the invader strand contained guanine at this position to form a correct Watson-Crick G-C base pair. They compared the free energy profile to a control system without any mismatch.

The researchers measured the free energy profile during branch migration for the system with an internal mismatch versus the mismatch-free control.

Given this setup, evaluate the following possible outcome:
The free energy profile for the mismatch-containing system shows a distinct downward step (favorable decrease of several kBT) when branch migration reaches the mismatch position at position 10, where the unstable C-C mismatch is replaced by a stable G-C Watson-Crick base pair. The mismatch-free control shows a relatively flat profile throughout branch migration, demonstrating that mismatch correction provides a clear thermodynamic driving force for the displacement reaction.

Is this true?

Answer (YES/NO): YES